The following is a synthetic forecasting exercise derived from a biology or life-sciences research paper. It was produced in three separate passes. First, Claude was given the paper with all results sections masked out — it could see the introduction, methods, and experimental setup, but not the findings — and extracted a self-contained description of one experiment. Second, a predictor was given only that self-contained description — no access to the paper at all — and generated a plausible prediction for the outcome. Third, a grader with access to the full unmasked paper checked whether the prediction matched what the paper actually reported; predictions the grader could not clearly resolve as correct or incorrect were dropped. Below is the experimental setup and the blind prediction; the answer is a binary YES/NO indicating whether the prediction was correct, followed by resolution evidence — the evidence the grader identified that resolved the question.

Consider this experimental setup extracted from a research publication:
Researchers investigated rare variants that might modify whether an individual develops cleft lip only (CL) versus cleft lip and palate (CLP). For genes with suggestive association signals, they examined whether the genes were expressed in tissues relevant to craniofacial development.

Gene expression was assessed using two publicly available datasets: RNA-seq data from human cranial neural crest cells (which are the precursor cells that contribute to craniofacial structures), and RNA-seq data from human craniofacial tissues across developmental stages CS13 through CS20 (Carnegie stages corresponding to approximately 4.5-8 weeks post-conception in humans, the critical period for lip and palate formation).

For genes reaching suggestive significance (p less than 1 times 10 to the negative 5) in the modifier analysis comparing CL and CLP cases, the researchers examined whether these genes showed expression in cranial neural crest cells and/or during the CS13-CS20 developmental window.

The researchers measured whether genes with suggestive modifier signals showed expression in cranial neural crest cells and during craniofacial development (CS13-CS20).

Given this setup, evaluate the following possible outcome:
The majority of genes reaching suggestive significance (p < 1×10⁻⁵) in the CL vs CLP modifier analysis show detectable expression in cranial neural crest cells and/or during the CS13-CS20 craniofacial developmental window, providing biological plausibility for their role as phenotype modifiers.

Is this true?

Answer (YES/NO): YES